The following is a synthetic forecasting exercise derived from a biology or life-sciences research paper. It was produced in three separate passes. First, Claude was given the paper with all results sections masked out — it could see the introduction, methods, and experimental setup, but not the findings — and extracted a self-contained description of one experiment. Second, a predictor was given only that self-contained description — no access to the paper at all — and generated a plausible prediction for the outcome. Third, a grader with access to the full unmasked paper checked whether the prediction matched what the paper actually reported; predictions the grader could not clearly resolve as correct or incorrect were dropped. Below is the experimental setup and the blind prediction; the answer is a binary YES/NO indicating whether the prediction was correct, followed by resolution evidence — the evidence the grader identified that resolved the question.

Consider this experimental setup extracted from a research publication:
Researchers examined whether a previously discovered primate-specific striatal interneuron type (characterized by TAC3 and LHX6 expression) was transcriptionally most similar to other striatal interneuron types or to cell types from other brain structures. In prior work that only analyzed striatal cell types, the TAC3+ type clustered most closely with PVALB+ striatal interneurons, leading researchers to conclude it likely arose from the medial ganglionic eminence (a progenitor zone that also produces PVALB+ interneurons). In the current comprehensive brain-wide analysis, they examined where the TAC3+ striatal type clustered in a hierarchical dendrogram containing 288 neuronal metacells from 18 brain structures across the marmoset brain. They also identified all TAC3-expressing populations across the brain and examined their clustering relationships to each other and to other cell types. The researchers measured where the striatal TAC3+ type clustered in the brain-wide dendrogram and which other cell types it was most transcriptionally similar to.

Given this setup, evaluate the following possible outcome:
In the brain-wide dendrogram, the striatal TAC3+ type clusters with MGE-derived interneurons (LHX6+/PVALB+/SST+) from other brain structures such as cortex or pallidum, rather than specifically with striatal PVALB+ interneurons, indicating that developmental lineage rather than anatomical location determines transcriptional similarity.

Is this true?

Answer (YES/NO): NO